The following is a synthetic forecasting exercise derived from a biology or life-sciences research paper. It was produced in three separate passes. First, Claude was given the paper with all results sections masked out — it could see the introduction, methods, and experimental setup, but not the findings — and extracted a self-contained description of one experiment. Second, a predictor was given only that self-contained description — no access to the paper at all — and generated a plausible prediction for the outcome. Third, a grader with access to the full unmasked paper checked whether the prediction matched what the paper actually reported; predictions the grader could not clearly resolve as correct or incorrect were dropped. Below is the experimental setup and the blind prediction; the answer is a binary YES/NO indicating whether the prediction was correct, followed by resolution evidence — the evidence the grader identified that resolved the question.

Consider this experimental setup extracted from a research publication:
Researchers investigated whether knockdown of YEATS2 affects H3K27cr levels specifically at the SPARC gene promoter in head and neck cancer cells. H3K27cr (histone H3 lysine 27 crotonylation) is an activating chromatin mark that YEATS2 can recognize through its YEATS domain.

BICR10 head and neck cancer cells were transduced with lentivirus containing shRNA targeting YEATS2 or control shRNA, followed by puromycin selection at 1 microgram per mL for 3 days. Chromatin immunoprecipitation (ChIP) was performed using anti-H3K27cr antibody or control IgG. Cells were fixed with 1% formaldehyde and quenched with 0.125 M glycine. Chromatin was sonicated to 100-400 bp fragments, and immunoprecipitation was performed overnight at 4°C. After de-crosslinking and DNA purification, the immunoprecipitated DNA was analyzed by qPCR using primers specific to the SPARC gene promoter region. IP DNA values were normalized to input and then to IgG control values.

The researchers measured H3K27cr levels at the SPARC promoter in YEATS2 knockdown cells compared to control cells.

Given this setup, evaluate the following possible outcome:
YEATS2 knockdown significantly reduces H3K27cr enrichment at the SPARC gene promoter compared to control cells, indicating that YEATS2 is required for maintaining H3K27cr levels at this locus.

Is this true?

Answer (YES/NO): YES